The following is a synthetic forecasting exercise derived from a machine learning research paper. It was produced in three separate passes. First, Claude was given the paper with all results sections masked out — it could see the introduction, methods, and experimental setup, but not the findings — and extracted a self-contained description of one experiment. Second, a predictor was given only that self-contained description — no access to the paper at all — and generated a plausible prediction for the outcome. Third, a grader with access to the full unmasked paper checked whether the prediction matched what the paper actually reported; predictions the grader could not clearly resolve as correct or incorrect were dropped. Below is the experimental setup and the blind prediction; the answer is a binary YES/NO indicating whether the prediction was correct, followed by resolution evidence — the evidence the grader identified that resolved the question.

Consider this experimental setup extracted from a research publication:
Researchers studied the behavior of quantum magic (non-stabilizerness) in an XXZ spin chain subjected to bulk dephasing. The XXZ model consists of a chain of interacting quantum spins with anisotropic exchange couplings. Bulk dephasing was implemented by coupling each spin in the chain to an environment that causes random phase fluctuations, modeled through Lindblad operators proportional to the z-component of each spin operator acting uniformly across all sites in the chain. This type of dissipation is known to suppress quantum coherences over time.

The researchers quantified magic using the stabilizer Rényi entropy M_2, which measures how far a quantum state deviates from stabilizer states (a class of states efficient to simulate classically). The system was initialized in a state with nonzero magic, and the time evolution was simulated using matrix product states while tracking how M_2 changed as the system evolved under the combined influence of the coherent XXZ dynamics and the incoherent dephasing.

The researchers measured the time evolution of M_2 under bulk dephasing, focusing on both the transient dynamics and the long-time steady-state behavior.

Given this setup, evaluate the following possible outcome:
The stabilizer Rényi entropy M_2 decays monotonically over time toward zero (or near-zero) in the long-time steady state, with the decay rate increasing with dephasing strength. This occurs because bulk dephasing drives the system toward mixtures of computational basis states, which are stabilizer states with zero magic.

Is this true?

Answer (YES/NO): NO